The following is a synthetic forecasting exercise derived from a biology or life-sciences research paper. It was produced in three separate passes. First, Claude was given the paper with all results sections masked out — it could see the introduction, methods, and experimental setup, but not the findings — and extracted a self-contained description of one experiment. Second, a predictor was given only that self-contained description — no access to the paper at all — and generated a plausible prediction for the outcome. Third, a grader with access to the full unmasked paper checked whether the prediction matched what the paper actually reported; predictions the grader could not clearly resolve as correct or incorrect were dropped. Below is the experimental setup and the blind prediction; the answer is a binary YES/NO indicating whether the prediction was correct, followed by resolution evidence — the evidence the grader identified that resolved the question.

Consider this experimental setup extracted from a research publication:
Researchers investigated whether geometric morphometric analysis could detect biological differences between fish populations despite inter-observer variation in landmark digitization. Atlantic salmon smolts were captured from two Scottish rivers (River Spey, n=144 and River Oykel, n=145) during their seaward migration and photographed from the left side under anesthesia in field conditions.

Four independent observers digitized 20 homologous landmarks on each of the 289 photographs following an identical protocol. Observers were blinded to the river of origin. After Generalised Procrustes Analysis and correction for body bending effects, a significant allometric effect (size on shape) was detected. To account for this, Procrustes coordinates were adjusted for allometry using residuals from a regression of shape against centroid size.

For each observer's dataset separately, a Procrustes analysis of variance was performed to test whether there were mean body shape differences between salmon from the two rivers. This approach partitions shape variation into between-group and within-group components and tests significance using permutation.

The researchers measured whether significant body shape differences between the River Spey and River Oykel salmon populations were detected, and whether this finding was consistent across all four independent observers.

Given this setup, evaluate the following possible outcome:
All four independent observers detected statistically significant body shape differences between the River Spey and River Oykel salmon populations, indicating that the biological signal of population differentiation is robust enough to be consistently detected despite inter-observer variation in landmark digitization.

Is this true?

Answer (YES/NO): YES